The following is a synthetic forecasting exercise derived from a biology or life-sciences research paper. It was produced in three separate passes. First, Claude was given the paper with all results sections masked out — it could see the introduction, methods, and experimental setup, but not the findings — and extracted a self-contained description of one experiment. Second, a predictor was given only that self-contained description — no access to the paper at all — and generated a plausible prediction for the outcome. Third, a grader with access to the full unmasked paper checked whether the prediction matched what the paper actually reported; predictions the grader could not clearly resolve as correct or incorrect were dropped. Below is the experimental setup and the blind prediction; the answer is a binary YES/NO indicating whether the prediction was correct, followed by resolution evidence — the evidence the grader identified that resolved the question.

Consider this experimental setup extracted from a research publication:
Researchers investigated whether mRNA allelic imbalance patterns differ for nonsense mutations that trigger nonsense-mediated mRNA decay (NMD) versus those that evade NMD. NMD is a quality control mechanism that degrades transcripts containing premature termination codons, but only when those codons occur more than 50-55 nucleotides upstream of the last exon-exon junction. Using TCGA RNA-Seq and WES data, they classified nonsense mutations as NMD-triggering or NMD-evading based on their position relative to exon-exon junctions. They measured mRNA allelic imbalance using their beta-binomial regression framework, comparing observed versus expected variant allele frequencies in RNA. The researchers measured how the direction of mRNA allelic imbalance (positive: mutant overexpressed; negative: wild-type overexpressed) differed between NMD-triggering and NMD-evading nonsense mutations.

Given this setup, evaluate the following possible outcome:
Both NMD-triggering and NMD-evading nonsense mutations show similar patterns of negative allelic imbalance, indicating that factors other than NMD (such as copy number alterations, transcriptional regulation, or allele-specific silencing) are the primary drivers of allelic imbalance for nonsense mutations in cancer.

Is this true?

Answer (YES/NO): NO